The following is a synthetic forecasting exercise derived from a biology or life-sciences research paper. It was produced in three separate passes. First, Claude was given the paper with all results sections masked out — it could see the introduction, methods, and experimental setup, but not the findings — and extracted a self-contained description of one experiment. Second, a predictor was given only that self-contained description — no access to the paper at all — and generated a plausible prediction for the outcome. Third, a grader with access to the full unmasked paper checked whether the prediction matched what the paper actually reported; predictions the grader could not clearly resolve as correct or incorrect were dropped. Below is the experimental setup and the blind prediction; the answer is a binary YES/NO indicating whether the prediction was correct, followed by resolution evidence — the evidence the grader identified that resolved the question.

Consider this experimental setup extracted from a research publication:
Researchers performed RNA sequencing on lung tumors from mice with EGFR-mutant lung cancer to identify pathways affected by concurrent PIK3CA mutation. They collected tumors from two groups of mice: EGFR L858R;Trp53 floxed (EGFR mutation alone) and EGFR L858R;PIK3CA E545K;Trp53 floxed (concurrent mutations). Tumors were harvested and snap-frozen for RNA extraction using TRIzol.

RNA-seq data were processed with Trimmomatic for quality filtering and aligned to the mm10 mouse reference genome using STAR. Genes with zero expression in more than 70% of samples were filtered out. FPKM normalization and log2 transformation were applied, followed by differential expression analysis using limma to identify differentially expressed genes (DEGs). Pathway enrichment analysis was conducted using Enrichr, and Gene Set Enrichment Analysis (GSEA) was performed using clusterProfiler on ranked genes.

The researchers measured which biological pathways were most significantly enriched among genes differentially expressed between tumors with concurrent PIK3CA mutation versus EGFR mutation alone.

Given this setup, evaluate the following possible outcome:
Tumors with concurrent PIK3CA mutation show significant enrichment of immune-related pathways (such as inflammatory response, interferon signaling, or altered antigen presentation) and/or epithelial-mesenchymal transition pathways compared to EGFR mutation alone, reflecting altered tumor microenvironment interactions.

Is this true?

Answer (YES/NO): YES